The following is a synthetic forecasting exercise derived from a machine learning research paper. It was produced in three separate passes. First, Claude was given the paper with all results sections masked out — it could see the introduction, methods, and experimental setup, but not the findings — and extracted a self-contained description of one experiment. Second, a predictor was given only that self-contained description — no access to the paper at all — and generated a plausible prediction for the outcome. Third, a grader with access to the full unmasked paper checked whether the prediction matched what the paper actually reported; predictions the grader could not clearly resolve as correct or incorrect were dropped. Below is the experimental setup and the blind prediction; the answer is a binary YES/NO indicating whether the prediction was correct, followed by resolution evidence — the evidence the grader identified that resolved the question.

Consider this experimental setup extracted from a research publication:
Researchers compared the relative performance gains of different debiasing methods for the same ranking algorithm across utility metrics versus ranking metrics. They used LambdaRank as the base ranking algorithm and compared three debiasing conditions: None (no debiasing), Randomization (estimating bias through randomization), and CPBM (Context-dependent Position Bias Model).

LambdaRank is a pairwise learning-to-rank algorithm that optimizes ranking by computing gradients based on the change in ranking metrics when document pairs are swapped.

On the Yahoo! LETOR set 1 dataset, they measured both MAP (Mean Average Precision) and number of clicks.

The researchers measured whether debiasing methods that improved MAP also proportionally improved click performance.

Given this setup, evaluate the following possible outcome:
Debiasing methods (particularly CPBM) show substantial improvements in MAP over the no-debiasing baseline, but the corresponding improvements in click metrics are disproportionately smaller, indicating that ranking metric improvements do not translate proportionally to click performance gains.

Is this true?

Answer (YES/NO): NO